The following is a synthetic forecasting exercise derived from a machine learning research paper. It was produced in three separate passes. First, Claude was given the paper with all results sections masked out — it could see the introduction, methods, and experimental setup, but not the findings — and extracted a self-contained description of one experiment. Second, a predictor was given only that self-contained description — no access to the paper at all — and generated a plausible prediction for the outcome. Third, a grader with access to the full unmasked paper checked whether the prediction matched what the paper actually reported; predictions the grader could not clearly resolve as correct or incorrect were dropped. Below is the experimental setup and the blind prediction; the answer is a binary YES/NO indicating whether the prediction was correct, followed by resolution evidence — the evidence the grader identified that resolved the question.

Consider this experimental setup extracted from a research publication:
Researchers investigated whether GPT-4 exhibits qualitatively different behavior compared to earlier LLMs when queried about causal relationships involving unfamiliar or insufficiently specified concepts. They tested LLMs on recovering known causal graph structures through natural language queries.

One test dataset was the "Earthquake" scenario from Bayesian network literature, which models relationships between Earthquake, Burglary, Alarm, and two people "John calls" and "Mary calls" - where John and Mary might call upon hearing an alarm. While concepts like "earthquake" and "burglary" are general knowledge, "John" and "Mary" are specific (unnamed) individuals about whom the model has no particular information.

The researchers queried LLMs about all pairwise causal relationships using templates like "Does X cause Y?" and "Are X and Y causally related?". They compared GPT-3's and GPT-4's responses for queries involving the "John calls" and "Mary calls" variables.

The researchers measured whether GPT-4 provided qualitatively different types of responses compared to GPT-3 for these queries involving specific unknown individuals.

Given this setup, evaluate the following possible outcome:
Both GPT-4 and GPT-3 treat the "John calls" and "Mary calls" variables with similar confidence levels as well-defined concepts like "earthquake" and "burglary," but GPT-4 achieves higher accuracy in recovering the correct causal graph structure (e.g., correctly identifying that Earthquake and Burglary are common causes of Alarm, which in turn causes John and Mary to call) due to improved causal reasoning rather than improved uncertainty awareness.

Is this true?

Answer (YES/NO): NO